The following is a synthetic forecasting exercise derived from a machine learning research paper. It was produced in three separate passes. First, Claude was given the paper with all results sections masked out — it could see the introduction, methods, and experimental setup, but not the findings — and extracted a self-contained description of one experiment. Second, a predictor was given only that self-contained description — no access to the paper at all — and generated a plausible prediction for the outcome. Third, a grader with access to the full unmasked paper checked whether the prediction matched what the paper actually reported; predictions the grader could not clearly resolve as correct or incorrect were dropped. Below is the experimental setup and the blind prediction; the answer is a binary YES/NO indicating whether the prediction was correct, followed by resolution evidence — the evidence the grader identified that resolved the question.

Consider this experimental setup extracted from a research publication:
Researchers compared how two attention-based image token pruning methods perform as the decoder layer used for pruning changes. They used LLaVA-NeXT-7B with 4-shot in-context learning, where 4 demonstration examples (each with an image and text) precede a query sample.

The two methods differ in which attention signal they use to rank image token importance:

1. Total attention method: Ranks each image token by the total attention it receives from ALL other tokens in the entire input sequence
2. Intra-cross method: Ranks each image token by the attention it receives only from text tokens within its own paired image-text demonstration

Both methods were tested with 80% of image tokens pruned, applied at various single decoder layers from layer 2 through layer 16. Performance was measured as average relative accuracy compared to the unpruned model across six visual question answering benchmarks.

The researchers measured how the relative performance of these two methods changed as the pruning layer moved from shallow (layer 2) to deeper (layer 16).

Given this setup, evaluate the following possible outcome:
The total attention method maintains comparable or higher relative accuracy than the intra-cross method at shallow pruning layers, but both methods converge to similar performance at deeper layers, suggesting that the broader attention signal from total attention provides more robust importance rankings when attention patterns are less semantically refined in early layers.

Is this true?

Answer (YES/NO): NO